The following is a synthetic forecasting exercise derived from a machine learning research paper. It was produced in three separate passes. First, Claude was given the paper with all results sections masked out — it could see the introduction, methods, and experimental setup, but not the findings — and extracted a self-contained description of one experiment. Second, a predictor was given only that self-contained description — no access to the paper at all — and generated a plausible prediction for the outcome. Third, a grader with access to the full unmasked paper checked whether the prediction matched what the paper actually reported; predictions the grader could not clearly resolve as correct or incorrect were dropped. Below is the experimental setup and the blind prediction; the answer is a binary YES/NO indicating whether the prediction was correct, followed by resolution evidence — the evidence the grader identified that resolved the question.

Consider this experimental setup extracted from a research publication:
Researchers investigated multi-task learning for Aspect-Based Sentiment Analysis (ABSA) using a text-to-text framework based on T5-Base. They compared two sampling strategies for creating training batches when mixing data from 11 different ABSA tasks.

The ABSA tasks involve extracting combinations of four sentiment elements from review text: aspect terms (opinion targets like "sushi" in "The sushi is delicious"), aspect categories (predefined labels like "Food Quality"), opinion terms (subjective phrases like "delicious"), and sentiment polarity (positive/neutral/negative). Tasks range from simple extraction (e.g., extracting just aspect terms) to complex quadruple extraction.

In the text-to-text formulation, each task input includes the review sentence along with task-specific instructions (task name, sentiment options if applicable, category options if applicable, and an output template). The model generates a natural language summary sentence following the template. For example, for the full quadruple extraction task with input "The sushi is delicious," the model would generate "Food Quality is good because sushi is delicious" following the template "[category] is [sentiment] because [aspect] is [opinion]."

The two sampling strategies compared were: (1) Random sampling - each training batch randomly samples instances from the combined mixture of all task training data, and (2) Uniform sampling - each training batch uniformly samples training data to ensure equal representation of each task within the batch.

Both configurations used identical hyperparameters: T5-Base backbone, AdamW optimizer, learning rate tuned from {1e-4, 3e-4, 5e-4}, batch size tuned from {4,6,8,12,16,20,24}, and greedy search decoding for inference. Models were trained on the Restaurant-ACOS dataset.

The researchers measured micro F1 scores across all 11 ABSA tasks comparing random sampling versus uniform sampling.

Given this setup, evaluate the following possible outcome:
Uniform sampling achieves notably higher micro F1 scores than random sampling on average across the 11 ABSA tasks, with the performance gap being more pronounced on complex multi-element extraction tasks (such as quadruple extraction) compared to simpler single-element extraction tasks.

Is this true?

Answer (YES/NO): NO